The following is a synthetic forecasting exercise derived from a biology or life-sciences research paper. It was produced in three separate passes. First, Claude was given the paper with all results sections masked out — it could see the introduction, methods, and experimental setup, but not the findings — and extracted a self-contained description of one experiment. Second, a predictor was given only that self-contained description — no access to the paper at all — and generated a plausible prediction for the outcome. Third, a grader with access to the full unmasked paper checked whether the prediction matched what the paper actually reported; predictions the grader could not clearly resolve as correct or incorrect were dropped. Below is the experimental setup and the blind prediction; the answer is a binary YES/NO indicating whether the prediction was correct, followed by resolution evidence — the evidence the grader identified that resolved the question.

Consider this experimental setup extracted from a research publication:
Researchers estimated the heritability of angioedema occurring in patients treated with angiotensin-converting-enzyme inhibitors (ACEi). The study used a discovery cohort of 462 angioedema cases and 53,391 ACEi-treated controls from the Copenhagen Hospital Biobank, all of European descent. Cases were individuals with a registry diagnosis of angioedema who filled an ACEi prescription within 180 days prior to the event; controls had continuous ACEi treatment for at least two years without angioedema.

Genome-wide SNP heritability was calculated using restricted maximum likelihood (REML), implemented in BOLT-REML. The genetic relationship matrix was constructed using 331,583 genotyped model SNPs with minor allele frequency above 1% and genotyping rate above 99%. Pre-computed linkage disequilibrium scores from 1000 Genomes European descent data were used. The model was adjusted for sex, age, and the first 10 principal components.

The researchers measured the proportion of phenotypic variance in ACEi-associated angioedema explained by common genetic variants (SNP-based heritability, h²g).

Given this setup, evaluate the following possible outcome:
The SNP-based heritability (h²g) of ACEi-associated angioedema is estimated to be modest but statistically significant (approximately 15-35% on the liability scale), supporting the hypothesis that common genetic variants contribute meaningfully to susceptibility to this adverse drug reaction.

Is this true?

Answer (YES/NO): YES